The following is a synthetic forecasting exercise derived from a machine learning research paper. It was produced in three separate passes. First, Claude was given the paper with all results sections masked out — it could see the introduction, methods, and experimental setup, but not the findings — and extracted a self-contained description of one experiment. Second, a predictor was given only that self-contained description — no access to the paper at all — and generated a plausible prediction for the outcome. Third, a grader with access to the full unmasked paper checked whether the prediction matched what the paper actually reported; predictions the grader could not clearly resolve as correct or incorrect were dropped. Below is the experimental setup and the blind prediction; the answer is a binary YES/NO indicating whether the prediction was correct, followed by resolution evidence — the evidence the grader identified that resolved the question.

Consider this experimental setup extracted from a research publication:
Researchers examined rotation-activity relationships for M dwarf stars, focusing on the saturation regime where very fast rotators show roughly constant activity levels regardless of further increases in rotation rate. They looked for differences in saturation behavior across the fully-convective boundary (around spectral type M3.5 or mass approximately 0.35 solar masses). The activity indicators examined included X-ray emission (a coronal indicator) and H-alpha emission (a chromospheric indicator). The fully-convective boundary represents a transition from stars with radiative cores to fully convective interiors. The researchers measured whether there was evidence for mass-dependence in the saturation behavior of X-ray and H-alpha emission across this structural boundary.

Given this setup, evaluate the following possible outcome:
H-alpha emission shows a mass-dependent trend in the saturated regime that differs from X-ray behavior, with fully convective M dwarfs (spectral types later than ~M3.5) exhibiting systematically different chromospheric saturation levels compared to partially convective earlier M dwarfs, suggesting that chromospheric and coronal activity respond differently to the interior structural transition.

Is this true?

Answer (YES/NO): NO